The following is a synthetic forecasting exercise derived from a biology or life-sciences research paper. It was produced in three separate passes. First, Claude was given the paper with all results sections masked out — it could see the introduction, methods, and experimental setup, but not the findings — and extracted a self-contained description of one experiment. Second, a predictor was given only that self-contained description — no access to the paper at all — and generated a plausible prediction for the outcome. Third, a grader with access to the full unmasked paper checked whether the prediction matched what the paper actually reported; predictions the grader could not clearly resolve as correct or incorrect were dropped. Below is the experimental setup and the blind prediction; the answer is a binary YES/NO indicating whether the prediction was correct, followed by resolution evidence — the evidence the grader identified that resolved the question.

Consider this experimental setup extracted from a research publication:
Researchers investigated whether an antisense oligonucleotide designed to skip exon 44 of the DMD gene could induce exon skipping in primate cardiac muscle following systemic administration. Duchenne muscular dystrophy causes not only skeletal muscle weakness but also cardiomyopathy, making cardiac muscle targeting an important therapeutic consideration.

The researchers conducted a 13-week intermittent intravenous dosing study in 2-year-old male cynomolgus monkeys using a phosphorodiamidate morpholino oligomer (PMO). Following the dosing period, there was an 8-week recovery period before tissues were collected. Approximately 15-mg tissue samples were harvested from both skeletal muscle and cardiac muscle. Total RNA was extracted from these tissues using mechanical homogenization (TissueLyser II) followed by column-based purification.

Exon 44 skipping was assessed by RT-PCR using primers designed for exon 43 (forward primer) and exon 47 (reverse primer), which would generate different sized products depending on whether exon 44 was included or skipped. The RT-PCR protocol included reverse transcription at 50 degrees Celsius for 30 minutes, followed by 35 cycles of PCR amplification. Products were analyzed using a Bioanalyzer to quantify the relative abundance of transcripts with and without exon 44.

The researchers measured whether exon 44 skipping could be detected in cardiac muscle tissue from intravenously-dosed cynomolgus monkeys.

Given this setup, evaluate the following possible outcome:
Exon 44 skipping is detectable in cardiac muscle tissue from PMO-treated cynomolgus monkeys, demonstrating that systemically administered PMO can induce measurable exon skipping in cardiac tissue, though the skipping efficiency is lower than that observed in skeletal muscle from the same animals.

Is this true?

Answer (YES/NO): YES